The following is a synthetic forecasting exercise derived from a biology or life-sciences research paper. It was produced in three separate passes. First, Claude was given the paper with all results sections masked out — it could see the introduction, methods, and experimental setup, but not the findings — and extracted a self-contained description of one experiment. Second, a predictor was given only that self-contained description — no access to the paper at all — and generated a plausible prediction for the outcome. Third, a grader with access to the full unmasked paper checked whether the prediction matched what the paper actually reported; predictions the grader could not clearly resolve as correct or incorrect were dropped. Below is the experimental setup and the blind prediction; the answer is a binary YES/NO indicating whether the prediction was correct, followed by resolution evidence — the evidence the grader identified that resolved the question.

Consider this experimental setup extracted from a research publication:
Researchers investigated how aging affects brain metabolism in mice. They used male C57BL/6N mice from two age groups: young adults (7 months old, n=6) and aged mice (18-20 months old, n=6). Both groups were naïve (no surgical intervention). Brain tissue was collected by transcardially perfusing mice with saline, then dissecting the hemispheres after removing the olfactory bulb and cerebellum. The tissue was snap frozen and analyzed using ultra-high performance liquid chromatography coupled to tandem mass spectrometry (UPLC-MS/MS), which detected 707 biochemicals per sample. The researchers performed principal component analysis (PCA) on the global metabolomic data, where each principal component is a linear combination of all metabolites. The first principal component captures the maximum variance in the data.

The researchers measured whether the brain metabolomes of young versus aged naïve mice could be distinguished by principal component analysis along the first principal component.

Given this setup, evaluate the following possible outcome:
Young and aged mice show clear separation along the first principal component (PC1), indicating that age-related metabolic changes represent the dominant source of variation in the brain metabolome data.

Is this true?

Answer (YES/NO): YES